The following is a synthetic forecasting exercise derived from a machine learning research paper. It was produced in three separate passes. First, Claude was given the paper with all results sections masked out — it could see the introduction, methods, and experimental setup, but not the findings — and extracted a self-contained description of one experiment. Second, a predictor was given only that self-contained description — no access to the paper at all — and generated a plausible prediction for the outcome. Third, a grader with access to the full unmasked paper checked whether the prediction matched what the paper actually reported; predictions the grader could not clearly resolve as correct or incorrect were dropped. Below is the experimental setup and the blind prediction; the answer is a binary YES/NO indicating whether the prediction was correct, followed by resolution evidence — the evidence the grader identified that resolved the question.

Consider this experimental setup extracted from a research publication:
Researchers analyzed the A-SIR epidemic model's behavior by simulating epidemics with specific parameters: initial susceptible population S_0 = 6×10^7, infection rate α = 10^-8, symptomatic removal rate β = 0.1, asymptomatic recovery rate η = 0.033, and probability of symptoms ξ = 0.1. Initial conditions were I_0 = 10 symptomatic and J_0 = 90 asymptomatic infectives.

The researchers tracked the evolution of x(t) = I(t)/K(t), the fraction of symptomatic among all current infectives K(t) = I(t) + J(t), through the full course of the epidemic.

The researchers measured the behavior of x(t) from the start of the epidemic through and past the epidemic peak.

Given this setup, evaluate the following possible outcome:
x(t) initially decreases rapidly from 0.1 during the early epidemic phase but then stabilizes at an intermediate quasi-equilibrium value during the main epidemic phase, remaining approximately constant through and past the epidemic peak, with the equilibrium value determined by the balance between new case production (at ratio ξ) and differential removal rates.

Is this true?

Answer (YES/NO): NO